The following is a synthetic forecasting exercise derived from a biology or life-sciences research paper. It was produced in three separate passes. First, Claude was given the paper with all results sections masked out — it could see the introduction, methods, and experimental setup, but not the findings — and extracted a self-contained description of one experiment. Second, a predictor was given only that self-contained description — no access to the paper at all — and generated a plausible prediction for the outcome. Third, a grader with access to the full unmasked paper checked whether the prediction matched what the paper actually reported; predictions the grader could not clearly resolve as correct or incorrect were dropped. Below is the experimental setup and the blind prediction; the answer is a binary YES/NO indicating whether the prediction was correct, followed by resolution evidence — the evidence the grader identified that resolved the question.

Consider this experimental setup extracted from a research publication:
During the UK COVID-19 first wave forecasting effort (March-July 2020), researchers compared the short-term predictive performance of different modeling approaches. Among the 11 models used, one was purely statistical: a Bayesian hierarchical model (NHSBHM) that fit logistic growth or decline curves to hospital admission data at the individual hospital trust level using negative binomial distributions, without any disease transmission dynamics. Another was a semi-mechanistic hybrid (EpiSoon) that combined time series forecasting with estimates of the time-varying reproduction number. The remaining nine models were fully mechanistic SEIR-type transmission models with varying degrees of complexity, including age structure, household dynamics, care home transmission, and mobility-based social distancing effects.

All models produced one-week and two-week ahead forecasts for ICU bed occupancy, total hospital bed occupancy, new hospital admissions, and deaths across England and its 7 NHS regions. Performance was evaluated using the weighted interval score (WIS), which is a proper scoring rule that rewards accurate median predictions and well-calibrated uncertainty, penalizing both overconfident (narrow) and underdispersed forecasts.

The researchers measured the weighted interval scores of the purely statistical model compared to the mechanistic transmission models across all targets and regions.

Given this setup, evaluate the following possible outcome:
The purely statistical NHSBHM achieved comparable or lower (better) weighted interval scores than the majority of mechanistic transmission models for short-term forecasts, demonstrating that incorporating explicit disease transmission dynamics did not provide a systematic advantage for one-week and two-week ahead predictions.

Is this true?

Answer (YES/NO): YES